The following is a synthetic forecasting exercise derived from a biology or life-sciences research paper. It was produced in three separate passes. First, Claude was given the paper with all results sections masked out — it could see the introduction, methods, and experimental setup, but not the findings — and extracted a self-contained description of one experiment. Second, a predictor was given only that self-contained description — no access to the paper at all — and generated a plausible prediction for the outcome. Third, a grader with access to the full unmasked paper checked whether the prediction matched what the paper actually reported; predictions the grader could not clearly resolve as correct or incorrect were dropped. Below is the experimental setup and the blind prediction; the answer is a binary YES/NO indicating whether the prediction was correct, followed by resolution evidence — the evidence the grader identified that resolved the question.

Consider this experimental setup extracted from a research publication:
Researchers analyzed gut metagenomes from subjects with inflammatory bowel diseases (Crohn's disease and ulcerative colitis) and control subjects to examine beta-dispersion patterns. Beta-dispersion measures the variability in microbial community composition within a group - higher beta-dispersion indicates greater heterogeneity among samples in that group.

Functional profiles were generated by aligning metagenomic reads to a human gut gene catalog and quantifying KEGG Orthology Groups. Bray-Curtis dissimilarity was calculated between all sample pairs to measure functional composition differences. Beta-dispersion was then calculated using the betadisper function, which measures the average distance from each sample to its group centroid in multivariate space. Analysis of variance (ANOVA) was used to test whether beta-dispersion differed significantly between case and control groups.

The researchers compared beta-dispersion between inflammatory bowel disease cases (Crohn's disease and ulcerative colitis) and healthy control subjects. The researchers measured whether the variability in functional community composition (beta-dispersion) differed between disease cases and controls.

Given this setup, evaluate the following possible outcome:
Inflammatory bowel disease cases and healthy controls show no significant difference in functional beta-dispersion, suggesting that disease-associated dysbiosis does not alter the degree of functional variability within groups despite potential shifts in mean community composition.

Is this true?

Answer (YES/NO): NO